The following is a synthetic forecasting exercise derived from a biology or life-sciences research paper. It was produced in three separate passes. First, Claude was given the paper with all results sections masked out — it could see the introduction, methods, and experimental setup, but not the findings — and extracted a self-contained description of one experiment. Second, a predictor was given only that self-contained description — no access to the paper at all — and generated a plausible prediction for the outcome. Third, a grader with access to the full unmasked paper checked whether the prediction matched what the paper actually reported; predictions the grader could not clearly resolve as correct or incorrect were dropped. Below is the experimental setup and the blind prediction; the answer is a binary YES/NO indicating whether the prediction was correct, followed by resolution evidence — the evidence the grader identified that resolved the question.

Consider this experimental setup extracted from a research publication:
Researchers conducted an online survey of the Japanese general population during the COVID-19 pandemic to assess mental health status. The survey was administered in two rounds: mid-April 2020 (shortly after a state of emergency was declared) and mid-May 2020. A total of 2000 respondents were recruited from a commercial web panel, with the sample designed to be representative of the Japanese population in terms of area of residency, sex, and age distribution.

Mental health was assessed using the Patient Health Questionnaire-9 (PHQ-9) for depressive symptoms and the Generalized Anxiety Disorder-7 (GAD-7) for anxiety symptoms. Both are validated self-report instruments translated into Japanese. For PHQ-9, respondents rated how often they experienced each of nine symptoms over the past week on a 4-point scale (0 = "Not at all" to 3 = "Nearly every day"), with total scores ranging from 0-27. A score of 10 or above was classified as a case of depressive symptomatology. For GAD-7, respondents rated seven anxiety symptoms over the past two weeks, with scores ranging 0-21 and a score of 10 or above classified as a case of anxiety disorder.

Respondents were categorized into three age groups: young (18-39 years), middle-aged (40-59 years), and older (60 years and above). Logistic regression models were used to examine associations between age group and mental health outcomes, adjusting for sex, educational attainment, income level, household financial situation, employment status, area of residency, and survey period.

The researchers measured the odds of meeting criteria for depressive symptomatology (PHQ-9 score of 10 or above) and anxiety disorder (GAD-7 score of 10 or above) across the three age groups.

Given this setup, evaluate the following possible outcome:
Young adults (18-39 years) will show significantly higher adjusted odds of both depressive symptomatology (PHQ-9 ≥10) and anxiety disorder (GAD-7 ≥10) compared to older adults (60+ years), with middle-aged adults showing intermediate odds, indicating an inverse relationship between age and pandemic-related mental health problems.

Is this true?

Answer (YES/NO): YES